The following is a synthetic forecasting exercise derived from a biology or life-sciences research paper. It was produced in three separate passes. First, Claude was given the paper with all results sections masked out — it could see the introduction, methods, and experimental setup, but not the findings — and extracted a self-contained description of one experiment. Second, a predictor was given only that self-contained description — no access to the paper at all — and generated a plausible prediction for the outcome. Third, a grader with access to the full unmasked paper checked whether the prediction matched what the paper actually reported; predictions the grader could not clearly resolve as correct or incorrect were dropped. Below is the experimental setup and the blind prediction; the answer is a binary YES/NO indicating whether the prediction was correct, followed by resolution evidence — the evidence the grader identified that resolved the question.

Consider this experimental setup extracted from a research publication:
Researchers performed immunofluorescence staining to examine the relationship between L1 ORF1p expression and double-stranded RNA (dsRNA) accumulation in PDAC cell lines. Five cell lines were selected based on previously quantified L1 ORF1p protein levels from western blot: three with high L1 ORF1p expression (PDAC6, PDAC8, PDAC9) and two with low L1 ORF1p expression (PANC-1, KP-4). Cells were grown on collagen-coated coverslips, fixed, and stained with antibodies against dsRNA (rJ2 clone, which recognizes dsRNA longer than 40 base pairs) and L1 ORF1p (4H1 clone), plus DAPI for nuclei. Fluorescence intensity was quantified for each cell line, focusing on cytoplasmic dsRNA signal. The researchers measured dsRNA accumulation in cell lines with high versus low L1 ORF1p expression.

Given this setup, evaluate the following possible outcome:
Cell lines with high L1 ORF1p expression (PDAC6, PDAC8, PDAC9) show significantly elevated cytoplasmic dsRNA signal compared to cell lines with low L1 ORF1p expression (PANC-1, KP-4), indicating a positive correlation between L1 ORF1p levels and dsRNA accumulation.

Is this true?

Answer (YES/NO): NO